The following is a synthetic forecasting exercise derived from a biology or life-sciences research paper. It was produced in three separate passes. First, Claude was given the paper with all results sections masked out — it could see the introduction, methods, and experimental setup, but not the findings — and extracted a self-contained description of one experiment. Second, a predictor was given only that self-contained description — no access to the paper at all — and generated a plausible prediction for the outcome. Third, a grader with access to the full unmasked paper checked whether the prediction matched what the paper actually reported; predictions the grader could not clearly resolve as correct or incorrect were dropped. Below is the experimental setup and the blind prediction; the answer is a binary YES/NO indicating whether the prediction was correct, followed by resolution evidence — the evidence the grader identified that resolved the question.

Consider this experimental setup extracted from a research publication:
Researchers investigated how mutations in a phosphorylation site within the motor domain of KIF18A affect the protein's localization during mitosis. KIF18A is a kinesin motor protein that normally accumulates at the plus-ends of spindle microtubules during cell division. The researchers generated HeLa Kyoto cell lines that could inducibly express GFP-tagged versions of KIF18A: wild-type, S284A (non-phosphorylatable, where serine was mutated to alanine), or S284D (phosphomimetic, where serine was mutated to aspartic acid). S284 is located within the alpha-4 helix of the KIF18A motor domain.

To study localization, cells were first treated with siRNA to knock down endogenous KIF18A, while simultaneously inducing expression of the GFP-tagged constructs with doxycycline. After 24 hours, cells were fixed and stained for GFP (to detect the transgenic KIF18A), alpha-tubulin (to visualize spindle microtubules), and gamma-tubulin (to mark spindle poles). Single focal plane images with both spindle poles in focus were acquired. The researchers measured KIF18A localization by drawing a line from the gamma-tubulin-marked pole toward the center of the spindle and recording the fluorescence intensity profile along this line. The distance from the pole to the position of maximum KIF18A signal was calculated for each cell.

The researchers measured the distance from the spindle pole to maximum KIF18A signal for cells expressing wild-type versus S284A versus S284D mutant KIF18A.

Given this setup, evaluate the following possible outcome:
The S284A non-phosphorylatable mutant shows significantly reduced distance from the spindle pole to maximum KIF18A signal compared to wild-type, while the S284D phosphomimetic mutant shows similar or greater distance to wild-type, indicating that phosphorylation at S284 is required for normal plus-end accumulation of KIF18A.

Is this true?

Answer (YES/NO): NO